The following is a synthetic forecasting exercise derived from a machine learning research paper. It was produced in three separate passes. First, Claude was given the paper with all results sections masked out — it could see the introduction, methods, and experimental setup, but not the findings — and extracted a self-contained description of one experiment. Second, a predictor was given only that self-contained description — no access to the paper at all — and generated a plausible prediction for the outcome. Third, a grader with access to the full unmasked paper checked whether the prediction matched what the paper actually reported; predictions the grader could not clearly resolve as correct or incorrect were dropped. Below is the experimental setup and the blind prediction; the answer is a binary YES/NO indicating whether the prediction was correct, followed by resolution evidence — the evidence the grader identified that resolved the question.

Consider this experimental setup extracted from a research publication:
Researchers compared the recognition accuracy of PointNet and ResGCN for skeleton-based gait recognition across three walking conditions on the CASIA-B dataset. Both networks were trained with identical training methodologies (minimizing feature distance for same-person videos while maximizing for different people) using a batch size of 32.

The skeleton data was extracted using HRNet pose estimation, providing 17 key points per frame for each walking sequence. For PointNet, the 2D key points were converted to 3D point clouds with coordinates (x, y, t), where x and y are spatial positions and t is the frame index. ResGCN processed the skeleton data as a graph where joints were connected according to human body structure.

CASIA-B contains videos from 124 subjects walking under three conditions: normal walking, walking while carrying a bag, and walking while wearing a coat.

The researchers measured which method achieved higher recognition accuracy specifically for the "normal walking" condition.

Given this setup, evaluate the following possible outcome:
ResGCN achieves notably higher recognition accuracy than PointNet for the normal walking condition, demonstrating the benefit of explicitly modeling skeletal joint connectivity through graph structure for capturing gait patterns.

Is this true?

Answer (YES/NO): NO